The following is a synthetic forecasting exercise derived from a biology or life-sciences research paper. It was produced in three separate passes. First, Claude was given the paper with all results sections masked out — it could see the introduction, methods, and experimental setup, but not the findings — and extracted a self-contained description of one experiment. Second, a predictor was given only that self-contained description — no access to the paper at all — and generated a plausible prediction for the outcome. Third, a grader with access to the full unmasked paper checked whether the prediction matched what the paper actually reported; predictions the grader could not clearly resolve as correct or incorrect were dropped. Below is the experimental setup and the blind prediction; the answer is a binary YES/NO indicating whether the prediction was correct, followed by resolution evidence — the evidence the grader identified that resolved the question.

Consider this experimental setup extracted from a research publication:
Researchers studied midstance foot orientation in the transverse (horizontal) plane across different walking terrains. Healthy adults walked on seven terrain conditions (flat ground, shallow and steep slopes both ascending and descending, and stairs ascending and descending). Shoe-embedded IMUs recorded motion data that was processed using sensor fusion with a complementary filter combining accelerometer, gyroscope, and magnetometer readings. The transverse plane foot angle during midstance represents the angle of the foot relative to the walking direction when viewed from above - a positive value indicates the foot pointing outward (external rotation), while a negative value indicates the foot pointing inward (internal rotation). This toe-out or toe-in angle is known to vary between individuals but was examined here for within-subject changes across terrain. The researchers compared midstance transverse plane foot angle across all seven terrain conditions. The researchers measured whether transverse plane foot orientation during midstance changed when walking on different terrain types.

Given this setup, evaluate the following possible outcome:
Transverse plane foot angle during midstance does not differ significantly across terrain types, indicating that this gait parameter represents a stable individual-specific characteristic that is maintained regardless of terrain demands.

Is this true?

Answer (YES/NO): YES